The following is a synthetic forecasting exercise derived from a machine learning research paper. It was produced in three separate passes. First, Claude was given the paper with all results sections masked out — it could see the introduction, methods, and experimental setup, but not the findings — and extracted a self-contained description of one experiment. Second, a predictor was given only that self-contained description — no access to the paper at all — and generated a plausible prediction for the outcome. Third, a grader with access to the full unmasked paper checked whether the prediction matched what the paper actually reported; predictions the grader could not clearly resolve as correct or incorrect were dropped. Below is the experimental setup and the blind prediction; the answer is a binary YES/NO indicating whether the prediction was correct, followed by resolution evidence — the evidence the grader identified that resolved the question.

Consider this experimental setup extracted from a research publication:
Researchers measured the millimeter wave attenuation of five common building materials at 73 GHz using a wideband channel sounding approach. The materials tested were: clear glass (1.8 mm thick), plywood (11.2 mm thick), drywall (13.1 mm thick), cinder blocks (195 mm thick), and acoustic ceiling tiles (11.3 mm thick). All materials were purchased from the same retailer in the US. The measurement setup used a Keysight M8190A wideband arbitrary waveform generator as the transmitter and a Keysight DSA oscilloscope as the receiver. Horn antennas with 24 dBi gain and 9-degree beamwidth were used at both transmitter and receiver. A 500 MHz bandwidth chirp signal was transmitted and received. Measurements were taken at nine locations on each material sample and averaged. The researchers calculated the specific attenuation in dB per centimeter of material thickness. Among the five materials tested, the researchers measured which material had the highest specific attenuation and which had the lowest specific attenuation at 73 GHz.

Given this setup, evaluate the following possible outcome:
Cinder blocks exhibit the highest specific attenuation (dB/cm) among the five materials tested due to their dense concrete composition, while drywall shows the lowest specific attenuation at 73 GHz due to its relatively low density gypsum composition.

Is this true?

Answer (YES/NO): NO